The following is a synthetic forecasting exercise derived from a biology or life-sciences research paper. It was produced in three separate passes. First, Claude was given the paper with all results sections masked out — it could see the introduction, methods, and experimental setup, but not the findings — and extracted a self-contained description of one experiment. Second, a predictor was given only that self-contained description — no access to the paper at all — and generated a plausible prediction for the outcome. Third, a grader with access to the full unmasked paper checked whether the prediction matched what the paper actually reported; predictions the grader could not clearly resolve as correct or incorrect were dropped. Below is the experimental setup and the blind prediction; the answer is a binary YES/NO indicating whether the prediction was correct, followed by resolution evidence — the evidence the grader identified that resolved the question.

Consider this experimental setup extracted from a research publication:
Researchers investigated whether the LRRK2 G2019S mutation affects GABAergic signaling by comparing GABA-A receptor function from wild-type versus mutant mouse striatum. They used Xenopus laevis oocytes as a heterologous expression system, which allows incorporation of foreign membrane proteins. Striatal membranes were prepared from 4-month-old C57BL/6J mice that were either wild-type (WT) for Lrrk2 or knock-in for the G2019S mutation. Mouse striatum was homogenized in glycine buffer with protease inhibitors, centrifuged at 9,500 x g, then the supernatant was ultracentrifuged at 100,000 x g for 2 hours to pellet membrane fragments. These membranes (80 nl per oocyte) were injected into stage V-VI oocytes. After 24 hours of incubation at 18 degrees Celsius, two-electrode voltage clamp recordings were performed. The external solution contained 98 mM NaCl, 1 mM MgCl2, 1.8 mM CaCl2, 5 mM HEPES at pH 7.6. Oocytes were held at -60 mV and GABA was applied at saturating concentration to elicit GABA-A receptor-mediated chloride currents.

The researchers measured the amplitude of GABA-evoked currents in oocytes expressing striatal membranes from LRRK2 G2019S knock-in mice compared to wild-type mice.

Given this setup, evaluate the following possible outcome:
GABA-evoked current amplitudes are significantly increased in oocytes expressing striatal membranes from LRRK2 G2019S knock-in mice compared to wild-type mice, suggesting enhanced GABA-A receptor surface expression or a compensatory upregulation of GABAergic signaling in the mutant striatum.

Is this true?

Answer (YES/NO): NO